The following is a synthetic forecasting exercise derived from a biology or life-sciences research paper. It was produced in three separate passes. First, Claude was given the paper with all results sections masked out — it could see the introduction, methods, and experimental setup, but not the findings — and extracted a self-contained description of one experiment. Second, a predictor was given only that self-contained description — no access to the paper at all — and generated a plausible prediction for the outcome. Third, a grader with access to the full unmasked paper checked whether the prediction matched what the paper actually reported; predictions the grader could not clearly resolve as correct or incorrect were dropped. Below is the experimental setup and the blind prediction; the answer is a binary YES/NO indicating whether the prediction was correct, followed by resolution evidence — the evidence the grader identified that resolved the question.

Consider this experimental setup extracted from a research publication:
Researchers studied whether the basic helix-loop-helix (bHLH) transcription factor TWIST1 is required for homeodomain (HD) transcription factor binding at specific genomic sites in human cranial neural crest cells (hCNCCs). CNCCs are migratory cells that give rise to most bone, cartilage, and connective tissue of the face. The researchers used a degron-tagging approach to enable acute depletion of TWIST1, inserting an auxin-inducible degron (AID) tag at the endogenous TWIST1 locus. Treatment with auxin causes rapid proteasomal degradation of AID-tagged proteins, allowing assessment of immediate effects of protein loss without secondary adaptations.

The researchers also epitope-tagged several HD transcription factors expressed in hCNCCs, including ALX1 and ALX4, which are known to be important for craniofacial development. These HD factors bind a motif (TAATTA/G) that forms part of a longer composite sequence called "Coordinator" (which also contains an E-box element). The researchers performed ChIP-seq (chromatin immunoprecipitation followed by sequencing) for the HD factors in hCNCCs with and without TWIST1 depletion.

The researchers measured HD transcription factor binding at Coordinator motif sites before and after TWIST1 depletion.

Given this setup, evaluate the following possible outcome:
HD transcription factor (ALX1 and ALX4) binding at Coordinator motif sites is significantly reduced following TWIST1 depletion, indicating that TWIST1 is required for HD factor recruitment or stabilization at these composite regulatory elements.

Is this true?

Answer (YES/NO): YES